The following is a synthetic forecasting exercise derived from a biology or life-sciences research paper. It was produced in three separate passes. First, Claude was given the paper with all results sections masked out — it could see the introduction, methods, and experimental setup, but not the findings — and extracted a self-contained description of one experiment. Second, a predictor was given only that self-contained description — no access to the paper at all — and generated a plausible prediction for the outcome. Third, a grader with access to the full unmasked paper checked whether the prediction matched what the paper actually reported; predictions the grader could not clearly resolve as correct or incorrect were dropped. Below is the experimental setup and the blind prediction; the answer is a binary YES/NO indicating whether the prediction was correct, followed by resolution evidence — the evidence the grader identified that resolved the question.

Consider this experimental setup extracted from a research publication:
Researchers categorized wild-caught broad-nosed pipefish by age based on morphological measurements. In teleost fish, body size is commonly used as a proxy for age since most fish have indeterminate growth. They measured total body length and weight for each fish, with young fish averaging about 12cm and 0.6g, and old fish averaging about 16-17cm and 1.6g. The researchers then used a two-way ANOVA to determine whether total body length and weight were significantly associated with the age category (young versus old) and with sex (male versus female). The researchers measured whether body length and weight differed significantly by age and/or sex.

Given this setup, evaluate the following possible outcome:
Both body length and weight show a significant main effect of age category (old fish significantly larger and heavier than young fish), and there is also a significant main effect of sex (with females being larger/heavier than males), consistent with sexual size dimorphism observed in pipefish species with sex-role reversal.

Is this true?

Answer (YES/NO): NO